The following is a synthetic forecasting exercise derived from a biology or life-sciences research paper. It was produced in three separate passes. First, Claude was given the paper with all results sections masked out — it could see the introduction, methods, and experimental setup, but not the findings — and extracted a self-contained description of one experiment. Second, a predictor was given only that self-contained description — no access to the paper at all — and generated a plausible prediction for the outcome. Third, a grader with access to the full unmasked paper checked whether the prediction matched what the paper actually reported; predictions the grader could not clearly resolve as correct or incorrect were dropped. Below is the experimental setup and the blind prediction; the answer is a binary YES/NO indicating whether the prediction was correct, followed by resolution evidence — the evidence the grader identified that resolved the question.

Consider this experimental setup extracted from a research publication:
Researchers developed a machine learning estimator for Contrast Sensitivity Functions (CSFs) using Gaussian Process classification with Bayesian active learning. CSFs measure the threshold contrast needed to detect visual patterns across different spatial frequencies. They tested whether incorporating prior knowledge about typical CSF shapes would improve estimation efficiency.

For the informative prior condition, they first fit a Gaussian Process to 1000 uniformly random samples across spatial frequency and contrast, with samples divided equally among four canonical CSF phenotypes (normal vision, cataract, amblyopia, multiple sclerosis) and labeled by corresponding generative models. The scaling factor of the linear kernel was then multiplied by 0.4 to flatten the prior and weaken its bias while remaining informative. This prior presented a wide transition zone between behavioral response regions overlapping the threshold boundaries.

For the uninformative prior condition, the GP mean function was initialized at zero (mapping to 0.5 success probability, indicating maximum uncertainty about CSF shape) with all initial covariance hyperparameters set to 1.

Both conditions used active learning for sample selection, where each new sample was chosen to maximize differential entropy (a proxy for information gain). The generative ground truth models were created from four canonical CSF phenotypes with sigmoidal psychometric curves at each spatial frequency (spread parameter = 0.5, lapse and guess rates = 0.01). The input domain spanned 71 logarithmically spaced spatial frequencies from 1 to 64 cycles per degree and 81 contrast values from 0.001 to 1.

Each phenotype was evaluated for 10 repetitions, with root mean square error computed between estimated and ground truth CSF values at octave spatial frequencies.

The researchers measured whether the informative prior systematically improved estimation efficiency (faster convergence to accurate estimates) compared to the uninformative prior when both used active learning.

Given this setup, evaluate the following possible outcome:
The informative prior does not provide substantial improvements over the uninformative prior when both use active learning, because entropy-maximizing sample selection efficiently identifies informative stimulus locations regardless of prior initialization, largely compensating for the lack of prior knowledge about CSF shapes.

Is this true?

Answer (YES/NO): YES